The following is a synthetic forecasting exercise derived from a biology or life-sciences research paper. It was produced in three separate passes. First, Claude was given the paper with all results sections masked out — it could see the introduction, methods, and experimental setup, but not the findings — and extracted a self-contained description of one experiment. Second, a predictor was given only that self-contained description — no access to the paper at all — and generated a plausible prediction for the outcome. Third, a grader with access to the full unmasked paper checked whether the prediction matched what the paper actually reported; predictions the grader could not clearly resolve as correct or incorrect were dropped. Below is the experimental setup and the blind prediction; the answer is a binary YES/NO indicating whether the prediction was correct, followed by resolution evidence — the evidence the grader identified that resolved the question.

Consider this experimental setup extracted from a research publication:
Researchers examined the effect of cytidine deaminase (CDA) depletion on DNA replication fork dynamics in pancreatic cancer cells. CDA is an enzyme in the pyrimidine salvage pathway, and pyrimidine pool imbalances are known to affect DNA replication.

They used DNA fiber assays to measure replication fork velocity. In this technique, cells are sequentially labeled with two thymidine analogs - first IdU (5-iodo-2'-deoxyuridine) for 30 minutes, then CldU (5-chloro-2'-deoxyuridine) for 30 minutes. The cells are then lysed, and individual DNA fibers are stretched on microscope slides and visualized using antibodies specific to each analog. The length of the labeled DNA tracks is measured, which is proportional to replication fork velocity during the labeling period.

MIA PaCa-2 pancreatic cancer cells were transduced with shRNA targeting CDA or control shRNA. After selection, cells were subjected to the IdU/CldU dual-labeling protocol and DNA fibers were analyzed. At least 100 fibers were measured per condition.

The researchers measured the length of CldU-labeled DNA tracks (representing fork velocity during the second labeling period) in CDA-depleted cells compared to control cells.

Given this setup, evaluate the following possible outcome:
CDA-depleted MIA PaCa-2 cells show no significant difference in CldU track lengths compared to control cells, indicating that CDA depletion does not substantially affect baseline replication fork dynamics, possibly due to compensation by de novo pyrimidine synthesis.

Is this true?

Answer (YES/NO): NO